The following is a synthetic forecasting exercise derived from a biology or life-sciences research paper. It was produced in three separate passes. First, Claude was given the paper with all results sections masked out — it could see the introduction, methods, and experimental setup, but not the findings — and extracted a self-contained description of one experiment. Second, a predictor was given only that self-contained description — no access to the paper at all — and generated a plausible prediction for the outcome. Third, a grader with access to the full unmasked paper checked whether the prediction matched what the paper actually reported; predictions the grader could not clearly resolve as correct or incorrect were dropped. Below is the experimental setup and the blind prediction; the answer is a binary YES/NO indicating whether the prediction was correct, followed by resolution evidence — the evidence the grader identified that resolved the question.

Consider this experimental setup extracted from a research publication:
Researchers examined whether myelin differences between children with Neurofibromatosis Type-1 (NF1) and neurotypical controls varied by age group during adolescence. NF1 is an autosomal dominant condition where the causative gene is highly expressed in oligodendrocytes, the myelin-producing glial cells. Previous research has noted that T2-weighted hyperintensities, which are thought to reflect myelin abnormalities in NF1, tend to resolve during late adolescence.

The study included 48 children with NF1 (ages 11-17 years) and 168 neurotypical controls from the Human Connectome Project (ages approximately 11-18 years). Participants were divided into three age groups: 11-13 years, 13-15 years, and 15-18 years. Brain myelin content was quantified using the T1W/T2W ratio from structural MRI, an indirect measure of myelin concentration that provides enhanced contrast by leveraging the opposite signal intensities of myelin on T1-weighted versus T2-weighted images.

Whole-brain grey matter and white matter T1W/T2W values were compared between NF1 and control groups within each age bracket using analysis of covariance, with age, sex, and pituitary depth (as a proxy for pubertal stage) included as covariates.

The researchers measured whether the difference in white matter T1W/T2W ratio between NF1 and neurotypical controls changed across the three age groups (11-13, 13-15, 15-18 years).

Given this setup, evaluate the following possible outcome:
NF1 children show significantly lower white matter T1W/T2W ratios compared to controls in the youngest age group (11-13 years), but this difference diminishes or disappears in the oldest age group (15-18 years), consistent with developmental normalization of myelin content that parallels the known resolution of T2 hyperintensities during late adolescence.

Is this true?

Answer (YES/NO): NO